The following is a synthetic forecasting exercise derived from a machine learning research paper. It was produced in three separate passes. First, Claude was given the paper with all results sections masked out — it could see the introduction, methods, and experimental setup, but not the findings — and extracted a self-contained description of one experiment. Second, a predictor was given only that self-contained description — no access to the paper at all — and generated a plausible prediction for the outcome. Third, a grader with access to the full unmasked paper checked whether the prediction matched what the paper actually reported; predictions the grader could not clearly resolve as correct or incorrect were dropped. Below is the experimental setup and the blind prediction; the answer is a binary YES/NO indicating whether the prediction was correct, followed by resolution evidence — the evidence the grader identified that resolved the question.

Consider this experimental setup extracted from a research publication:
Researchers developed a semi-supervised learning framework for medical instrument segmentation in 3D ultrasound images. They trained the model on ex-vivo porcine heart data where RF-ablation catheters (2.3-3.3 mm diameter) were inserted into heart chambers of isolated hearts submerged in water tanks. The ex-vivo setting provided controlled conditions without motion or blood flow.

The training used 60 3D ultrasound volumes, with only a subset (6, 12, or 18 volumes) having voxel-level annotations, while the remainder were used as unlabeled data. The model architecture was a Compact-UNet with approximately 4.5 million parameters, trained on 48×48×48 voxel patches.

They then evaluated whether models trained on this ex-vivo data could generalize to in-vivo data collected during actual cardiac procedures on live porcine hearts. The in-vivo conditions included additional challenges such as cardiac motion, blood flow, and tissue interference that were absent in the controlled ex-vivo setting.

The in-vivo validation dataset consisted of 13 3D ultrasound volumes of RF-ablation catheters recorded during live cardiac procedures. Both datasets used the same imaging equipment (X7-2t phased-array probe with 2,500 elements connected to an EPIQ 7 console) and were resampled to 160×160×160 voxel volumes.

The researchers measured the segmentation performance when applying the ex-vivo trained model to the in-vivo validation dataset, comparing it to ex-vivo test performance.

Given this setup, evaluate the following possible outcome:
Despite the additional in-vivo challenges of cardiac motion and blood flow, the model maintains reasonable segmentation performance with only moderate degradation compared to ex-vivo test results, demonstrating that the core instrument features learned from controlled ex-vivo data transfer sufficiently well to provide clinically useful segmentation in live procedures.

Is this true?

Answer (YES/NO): YES